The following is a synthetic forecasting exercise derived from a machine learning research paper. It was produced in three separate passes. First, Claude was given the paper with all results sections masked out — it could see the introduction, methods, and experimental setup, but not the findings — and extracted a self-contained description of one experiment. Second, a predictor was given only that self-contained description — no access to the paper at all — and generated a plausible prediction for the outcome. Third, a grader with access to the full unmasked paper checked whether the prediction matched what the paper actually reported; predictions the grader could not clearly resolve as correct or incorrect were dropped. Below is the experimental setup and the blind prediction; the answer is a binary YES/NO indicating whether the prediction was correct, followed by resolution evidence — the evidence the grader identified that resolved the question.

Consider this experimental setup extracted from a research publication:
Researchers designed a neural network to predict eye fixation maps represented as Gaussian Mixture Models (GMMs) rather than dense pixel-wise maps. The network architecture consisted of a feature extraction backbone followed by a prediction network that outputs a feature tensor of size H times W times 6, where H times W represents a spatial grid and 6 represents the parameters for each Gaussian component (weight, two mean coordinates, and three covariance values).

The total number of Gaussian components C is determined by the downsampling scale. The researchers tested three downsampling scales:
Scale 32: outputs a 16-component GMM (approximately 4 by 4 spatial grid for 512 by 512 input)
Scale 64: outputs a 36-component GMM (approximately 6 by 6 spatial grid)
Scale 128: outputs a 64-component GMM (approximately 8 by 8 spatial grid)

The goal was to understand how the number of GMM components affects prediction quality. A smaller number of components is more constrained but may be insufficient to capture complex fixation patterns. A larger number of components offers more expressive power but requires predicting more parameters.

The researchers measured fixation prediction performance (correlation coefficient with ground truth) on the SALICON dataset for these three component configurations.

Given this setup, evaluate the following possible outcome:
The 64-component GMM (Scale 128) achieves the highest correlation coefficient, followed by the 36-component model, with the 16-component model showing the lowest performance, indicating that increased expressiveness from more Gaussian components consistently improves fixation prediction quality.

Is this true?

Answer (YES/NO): NO